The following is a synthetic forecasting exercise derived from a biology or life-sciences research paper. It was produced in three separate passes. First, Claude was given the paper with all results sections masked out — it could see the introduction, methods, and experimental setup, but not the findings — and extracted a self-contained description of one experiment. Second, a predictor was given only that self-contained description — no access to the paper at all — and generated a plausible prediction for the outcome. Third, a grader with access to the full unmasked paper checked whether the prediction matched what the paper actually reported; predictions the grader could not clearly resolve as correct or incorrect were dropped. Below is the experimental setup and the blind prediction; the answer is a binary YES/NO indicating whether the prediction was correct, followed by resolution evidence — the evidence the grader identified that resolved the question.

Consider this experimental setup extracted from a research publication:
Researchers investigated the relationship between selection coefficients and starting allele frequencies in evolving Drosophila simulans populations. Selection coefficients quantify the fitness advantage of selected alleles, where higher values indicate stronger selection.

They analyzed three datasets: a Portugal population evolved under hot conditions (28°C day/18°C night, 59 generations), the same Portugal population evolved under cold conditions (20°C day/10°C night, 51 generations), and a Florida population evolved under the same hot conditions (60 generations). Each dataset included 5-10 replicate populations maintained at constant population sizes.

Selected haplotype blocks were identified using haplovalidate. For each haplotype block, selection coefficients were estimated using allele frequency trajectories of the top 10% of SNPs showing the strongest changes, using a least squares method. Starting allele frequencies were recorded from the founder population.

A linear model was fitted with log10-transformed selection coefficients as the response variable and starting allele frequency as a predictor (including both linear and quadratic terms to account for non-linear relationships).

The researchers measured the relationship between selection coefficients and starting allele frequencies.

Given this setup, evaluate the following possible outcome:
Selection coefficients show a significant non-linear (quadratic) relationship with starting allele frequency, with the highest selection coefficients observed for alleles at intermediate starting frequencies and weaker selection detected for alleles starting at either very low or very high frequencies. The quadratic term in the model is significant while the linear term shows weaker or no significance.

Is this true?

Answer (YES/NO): NO